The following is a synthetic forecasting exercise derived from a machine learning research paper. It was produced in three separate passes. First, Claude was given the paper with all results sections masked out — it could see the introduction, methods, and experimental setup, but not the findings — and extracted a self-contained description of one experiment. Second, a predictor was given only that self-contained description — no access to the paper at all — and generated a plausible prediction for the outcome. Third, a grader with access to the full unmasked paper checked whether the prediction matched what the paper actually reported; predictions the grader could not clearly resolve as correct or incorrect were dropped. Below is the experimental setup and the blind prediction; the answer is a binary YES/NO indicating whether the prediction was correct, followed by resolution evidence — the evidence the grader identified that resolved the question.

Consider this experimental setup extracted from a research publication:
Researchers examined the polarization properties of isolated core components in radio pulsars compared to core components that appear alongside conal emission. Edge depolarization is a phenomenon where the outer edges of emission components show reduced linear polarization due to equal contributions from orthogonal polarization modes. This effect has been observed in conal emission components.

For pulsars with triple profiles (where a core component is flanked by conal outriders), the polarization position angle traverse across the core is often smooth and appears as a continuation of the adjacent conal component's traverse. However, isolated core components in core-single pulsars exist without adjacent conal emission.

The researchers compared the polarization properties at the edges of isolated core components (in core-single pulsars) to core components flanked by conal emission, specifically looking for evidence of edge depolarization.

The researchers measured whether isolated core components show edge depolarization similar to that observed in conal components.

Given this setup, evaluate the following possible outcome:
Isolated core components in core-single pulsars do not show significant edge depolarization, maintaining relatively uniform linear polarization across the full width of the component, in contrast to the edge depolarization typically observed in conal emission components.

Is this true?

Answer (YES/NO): YES